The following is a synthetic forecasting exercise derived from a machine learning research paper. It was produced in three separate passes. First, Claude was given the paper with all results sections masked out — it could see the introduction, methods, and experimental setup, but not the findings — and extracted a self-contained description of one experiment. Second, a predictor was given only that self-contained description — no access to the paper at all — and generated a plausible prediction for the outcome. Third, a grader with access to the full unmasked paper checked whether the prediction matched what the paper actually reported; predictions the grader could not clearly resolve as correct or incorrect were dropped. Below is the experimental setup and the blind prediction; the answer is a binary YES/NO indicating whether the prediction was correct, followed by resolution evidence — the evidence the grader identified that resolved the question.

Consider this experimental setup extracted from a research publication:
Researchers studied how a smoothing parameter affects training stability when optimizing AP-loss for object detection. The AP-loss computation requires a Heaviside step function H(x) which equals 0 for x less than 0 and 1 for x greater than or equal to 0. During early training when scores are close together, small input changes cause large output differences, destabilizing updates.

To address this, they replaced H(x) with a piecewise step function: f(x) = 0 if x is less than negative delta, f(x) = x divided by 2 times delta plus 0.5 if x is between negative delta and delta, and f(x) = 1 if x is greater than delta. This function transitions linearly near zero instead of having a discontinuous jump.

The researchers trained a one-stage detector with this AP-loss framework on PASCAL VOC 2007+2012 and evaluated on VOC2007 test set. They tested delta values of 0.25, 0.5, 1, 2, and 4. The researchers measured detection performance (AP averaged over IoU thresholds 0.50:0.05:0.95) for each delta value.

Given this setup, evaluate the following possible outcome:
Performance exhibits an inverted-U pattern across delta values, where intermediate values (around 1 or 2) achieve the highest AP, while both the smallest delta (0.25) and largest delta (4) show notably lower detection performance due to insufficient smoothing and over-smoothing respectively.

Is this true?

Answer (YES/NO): YES